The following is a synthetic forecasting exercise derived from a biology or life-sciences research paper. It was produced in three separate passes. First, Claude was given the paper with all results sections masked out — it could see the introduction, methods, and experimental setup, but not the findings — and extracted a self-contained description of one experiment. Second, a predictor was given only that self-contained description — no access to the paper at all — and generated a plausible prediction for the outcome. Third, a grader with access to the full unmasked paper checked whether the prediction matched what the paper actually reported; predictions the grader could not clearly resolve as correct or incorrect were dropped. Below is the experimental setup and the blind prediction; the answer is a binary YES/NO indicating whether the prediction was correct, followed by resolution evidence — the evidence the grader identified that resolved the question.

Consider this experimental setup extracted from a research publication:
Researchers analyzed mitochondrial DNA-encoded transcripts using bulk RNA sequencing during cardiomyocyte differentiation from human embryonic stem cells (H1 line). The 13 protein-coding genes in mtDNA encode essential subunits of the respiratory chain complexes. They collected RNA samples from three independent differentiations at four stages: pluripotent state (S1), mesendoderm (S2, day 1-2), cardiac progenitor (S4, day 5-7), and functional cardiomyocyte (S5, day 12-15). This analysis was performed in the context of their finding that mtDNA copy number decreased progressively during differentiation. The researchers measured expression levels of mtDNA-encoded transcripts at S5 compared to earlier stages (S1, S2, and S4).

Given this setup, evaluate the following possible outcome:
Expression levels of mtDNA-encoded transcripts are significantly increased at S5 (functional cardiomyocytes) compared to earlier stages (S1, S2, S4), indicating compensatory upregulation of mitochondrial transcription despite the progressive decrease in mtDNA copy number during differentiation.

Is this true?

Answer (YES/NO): YES